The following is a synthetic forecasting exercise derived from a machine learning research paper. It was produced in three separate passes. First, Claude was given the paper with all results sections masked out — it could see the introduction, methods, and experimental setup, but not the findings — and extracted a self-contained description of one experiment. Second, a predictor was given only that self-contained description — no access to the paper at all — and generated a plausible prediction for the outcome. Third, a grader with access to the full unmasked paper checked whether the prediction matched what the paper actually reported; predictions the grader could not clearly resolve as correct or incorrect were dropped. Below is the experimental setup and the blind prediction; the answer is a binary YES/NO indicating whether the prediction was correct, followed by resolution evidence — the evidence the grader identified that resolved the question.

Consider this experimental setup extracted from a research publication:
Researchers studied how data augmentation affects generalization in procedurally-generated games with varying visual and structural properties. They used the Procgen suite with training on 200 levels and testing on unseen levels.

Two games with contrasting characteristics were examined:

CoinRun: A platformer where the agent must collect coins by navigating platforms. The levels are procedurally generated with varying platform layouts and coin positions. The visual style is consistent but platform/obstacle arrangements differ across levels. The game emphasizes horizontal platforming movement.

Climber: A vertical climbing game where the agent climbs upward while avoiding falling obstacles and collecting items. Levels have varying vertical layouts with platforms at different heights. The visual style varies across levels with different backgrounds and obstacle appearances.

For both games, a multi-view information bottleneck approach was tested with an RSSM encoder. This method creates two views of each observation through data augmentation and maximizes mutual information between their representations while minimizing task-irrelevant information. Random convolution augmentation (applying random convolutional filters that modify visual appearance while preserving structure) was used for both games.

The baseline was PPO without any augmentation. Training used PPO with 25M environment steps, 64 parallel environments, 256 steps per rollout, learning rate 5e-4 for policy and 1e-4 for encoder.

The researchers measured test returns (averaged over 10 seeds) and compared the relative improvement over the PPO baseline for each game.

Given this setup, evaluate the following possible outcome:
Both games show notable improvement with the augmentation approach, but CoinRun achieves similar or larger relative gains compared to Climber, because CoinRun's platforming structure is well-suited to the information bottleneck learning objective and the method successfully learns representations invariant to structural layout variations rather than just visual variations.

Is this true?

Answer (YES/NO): NO